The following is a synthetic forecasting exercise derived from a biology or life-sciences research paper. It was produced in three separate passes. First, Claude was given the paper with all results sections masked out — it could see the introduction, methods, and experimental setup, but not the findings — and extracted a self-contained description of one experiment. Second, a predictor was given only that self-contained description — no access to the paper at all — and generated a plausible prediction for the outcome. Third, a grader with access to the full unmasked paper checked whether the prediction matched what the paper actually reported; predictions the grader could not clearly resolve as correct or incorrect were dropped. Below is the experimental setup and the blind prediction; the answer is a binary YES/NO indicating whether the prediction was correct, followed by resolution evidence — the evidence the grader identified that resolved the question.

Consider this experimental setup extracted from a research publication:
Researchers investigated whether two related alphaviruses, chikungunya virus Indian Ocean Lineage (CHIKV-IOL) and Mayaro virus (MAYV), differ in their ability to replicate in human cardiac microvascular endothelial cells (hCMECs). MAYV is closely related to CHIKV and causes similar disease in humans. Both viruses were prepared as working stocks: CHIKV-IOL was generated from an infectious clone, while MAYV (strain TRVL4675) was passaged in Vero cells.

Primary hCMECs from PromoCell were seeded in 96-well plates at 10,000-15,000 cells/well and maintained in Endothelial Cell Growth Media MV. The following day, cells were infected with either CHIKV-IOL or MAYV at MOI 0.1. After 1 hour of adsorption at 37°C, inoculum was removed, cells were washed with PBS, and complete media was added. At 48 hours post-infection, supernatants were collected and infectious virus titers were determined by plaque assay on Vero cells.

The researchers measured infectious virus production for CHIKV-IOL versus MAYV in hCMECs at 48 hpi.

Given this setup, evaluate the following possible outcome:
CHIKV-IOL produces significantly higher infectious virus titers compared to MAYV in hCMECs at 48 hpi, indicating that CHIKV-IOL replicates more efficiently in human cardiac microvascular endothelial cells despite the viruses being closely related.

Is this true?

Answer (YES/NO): NO